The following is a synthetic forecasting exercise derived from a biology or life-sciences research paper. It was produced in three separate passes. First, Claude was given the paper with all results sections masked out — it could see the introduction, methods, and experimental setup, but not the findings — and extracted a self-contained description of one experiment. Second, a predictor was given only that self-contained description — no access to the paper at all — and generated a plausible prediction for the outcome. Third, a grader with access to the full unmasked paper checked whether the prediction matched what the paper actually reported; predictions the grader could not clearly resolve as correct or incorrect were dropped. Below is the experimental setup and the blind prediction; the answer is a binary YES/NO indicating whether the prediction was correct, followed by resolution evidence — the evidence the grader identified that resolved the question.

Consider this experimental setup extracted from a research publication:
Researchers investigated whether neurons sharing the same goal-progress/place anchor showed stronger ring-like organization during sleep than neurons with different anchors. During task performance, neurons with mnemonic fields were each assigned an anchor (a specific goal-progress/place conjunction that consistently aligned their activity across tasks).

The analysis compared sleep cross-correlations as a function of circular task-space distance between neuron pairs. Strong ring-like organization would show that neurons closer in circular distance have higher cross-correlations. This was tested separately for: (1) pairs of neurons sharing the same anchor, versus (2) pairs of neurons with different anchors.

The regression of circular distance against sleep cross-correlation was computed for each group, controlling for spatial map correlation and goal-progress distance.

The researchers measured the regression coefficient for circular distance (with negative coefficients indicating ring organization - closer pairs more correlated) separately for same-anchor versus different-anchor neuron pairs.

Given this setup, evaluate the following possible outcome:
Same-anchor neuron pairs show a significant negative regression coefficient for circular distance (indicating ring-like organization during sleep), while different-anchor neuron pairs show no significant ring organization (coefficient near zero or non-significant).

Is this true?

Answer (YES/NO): NO